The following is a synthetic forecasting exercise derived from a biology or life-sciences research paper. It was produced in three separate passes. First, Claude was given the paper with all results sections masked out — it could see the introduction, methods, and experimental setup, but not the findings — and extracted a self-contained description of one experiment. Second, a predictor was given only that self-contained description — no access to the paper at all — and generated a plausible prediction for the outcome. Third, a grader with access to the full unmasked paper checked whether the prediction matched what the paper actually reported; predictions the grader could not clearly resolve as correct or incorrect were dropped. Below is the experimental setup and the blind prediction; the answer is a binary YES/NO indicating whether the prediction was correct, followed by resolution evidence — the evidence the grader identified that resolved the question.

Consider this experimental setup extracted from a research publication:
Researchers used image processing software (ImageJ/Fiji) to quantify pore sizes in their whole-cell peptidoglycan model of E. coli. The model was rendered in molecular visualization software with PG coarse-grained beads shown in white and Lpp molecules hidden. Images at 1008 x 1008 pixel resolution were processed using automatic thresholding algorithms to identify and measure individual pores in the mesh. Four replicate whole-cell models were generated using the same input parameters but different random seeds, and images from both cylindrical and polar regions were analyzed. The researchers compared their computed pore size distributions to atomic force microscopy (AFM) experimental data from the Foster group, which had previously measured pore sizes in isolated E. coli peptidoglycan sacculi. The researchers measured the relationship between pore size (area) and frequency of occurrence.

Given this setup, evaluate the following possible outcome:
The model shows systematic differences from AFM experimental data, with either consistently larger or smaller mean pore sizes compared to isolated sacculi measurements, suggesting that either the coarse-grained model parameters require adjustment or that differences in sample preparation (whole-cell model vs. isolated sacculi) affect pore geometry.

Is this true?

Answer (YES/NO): NO